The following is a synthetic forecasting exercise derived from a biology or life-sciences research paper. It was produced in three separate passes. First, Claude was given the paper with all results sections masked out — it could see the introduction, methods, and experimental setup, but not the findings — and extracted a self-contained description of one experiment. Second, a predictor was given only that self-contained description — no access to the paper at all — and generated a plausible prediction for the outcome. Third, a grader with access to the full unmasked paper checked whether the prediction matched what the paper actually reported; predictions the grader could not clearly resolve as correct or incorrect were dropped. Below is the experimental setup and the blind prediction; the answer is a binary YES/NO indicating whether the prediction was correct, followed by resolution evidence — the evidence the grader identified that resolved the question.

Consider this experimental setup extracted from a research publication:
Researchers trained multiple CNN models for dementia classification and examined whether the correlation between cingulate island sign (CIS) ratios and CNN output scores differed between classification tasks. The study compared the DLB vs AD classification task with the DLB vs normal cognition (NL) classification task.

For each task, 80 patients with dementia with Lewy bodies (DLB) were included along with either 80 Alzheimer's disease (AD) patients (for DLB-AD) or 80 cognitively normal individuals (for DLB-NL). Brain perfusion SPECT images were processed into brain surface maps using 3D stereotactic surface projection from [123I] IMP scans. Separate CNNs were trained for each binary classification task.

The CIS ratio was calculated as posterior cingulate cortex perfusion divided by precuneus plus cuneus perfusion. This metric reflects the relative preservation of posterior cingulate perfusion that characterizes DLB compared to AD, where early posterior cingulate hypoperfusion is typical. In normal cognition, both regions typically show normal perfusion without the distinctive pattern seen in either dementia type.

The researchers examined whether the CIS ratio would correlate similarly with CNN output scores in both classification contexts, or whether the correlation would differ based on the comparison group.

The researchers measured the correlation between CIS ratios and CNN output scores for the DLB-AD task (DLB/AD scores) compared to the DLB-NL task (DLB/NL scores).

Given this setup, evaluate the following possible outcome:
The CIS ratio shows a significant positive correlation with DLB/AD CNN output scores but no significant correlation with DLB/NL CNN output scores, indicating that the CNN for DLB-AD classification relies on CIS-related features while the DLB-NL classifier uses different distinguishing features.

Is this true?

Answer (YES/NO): NO